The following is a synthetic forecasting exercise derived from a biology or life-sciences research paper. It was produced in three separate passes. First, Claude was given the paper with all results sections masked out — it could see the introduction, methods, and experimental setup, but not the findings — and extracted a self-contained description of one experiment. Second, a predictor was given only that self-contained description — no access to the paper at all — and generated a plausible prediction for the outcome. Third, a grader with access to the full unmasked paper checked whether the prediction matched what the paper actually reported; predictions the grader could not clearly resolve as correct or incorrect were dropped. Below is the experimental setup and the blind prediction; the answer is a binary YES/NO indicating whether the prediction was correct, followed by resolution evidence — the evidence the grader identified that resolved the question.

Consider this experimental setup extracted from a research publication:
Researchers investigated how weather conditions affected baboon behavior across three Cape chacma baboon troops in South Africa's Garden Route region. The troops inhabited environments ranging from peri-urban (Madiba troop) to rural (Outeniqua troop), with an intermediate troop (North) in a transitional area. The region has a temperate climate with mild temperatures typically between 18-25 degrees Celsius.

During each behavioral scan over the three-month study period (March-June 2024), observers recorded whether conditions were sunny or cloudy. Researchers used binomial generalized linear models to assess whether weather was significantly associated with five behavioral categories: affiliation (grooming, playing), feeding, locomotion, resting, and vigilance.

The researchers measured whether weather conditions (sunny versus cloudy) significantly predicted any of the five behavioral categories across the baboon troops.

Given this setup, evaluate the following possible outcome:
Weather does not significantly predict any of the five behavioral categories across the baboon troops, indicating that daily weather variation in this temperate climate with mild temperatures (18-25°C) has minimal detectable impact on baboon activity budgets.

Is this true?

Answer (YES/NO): NO